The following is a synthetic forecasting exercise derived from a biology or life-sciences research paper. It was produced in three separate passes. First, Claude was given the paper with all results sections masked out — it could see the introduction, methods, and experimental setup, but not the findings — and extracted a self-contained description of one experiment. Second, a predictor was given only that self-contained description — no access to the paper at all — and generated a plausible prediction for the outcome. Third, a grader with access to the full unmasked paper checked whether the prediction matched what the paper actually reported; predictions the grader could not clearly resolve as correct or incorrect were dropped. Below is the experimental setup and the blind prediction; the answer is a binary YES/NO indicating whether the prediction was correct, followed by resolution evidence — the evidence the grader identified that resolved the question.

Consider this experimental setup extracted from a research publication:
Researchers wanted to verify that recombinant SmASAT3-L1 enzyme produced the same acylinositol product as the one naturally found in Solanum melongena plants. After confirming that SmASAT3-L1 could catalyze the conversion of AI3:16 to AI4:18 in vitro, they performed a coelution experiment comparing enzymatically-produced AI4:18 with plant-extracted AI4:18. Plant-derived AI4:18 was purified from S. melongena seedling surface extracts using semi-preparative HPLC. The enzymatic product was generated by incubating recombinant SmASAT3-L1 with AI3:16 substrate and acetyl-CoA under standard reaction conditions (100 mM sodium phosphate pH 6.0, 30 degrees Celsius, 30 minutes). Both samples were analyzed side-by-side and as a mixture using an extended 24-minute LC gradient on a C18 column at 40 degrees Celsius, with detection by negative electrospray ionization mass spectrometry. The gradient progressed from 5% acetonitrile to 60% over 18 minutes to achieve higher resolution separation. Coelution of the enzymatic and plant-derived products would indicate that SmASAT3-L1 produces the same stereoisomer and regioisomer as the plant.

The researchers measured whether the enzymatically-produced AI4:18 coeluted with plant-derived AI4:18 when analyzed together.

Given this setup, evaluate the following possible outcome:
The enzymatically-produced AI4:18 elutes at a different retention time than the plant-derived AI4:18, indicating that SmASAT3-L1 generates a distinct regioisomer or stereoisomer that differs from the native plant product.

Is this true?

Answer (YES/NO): NO